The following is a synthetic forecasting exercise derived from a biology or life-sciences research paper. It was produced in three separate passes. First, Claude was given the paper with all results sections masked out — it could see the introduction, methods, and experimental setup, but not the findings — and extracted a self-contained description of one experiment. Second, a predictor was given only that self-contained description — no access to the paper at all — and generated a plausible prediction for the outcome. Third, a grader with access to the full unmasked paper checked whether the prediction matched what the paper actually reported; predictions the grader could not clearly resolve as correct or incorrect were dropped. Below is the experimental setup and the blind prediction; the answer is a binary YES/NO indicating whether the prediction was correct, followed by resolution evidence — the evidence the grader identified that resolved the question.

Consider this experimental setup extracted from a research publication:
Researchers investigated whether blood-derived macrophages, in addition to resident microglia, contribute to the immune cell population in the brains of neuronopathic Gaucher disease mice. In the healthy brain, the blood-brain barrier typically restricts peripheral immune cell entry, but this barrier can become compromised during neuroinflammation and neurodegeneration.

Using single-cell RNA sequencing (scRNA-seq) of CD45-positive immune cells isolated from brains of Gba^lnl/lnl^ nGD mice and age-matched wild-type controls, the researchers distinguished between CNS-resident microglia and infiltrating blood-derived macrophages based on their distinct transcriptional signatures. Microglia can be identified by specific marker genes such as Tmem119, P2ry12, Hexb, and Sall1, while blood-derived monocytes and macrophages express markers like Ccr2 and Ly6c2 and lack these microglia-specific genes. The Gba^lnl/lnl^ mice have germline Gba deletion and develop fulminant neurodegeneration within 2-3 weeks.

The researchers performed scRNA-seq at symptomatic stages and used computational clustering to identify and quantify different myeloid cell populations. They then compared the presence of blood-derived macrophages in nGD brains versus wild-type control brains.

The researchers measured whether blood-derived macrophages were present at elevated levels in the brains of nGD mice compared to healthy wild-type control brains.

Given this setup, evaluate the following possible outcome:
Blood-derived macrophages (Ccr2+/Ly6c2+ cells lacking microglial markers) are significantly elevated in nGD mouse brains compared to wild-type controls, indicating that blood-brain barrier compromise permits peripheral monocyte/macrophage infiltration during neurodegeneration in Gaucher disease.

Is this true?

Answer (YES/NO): YES